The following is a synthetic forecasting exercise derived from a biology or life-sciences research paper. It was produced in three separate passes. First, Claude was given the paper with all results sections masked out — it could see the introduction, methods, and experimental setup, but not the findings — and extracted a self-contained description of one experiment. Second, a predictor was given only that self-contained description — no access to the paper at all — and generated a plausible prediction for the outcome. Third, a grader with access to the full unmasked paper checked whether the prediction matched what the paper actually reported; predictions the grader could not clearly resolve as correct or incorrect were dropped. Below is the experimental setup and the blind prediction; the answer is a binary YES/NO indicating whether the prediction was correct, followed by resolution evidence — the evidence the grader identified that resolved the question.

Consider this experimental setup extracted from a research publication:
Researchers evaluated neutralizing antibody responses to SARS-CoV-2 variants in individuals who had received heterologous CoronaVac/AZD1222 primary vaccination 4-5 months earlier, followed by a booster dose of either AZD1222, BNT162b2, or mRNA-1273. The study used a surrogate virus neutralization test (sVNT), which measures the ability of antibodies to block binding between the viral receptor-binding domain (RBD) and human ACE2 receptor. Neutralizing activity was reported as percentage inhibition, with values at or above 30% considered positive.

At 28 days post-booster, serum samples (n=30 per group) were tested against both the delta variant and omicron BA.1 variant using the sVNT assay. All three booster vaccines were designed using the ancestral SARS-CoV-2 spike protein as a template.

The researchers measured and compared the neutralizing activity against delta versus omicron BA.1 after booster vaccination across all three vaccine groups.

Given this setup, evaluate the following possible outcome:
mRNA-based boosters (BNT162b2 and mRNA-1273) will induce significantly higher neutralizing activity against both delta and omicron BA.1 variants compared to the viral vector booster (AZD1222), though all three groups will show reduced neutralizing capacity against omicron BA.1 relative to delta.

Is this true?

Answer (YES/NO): NO